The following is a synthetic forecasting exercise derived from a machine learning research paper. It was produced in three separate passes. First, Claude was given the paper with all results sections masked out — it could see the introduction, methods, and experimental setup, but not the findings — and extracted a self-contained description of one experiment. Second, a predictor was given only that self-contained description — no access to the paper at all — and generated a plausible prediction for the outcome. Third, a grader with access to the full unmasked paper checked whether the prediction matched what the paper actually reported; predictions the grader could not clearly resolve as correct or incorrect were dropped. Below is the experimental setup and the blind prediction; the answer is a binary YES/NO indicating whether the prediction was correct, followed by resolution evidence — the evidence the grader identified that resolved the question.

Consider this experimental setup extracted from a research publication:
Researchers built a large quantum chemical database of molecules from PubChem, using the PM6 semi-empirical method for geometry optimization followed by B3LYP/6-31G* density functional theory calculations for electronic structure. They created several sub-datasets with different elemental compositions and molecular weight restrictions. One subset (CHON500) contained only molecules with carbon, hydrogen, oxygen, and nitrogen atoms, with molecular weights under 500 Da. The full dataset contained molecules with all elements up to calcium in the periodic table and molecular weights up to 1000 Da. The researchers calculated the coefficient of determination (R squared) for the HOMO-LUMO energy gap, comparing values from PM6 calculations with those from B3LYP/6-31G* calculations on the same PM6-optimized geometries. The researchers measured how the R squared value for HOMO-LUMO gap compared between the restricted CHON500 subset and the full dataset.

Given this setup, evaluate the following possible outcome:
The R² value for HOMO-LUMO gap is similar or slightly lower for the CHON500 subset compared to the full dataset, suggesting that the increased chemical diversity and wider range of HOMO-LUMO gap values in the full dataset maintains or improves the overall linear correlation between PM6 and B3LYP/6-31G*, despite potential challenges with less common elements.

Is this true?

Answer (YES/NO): NO